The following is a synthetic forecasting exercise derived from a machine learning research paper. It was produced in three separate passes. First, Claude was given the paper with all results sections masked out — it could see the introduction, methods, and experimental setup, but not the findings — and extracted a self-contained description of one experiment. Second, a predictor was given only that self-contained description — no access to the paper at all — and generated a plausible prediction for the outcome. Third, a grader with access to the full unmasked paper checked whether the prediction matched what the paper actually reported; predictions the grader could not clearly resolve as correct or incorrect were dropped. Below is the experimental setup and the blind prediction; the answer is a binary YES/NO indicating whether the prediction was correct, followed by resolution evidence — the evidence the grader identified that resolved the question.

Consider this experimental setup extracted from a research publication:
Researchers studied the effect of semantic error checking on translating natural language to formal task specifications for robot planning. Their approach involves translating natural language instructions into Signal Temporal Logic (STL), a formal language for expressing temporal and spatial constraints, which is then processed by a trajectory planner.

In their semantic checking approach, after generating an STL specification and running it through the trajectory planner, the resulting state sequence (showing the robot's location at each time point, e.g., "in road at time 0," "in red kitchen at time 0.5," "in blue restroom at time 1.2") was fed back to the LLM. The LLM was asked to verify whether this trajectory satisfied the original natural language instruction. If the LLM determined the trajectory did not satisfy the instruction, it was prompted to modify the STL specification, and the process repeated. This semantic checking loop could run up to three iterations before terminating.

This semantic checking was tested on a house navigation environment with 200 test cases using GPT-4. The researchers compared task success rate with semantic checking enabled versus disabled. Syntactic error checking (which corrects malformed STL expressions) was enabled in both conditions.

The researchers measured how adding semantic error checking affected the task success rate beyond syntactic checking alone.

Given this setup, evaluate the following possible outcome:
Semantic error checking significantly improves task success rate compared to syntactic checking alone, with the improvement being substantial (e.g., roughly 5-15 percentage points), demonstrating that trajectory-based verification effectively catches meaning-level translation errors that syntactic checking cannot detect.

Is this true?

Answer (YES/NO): NO